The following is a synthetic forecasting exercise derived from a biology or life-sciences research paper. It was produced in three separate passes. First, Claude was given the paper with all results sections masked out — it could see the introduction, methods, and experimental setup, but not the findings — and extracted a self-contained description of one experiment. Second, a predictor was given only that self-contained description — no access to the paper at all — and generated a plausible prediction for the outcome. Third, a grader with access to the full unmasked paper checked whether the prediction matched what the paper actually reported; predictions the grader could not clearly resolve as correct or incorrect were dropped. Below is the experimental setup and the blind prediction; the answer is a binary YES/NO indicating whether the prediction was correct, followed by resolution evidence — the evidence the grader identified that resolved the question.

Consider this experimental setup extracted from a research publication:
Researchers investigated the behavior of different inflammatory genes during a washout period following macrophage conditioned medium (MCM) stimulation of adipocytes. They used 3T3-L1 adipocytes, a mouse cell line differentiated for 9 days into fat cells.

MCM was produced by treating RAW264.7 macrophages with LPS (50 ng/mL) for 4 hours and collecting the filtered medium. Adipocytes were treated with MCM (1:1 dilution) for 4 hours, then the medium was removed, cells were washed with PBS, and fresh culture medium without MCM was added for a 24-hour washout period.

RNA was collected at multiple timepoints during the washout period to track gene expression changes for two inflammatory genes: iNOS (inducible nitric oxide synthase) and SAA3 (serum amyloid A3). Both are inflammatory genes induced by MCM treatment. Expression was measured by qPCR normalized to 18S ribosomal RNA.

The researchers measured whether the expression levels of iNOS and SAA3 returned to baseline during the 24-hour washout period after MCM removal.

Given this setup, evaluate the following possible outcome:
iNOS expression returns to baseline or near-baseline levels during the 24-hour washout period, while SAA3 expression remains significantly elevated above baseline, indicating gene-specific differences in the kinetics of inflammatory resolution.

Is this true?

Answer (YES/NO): YES